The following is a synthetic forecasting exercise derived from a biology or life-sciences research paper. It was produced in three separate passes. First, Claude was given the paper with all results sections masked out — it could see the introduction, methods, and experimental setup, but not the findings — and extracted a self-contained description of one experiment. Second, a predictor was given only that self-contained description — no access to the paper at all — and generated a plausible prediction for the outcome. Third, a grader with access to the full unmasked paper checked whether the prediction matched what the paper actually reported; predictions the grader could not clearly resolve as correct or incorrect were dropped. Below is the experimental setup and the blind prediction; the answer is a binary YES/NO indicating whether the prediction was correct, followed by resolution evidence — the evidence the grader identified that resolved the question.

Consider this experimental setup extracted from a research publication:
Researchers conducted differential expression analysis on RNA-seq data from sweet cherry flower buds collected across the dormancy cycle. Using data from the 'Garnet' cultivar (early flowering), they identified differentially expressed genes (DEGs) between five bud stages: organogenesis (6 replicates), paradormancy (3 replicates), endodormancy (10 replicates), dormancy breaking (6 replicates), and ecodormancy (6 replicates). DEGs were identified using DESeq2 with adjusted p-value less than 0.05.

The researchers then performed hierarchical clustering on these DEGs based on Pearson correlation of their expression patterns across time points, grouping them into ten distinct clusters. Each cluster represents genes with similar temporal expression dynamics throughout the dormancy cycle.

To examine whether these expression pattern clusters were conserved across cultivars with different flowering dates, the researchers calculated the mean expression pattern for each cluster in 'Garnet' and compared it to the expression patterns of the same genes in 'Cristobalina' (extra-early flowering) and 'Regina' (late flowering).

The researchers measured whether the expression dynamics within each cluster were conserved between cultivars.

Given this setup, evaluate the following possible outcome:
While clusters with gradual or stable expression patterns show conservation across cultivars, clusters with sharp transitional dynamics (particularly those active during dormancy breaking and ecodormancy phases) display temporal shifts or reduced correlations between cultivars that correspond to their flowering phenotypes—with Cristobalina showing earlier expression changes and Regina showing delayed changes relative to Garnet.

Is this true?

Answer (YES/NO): NO